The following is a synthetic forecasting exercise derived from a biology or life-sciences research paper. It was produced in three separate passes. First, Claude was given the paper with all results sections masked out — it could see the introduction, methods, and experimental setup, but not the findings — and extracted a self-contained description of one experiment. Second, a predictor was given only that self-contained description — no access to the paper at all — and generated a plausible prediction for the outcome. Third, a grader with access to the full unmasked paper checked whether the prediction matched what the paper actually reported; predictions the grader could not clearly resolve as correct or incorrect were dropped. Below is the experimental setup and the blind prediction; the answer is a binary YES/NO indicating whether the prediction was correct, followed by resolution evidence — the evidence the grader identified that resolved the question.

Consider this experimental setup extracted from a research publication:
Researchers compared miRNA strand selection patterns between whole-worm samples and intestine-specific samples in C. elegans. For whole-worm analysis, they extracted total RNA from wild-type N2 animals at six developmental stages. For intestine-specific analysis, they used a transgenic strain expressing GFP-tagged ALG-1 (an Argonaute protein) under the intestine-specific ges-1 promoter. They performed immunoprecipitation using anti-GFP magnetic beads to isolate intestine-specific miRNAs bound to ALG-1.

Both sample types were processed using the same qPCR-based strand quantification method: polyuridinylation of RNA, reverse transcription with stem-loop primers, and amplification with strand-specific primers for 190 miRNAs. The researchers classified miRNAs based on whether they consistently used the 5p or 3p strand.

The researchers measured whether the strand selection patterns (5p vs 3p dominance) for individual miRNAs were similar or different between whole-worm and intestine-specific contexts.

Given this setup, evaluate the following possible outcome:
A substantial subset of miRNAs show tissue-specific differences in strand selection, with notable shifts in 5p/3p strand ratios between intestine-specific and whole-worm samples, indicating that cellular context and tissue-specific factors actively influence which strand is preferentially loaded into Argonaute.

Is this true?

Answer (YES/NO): YES